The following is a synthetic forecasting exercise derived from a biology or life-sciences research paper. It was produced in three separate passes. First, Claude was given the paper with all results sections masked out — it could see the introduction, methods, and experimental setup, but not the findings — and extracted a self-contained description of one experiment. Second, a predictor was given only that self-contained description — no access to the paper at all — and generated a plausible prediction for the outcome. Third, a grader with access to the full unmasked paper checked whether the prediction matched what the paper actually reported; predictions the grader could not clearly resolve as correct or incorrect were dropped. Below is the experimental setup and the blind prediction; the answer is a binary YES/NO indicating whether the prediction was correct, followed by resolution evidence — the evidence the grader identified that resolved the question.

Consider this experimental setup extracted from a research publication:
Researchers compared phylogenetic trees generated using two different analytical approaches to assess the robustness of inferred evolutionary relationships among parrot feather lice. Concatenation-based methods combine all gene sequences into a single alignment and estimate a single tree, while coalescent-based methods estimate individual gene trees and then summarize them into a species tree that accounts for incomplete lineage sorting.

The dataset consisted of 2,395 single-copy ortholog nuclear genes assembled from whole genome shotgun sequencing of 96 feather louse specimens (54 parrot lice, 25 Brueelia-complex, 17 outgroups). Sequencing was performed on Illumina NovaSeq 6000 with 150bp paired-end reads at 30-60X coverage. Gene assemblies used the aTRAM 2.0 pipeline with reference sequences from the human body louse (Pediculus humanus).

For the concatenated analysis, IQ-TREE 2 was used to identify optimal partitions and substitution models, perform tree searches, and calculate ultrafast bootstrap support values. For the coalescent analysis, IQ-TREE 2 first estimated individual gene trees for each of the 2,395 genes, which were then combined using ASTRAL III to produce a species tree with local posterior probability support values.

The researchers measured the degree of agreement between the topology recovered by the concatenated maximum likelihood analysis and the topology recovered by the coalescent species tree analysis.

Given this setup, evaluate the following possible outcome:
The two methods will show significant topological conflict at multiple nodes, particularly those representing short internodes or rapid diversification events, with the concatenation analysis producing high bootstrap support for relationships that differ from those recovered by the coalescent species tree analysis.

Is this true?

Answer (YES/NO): NO